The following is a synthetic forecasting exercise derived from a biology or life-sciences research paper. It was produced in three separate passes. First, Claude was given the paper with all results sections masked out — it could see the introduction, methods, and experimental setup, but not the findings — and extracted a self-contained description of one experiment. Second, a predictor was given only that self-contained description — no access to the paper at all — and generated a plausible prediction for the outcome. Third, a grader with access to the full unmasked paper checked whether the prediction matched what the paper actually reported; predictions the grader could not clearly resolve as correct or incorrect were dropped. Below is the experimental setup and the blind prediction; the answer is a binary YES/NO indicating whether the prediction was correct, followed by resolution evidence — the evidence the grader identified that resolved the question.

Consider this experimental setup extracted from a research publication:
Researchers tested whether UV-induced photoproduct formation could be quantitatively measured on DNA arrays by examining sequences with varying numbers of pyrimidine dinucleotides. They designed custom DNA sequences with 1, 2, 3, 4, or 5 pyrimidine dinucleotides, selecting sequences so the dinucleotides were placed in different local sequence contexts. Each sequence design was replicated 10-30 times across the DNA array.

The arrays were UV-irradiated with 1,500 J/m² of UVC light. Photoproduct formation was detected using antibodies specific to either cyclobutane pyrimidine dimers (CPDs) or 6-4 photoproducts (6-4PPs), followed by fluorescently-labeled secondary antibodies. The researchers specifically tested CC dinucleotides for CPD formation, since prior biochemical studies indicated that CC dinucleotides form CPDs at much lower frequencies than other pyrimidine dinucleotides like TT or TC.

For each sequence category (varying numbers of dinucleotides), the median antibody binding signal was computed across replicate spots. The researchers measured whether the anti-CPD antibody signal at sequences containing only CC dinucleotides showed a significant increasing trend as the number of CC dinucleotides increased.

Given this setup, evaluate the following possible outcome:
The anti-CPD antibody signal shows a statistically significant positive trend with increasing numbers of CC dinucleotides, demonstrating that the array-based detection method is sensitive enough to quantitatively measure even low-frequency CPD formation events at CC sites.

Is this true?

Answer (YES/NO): NO